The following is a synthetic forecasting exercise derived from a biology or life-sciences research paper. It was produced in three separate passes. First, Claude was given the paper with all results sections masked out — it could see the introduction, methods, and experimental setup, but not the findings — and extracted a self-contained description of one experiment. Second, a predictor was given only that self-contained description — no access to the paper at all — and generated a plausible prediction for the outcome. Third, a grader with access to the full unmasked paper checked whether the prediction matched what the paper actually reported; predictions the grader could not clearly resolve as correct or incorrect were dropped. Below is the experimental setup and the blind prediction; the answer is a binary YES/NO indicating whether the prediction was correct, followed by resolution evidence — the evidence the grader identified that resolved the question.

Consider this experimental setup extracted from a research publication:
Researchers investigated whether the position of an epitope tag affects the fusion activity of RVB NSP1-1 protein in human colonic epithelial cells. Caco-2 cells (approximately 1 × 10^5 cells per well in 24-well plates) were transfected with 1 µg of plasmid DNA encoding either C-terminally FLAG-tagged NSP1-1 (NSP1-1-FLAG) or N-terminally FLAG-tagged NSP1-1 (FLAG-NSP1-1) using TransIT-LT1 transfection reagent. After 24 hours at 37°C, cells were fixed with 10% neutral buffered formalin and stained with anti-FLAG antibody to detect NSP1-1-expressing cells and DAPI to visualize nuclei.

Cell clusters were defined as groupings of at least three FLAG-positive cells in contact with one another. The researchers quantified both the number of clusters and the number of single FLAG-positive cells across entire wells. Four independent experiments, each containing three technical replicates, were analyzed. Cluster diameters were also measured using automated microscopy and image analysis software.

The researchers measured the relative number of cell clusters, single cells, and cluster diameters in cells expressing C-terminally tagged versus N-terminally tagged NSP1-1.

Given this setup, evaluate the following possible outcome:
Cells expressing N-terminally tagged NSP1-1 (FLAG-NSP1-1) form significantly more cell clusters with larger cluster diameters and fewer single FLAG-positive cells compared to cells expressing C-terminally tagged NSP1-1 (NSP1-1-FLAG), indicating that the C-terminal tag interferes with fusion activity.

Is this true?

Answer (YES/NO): NO